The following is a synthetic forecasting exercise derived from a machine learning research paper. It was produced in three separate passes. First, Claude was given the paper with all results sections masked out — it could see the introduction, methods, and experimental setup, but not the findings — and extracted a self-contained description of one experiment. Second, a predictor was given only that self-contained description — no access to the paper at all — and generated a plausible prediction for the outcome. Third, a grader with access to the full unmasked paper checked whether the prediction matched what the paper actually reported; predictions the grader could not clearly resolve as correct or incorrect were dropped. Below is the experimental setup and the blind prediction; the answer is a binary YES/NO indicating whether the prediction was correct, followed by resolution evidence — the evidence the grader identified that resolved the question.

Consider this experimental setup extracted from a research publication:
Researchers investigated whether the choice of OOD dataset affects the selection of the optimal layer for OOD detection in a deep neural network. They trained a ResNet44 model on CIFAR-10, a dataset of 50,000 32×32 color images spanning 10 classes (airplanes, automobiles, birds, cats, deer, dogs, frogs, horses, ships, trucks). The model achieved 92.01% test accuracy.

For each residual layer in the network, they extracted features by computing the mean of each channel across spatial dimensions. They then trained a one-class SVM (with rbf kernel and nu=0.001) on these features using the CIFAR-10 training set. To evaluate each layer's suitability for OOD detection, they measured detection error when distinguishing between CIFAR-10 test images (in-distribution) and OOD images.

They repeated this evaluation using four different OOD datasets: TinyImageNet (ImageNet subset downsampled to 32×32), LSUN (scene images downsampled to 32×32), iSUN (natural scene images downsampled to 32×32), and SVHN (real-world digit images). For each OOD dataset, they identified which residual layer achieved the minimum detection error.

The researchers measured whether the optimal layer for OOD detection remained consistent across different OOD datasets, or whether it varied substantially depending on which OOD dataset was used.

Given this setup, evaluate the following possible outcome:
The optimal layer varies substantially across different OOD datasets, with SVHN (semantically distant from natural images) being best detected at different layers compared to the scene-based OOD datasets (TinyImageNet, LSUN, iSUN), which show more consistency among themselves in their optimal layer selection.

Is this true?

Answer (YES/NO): NO